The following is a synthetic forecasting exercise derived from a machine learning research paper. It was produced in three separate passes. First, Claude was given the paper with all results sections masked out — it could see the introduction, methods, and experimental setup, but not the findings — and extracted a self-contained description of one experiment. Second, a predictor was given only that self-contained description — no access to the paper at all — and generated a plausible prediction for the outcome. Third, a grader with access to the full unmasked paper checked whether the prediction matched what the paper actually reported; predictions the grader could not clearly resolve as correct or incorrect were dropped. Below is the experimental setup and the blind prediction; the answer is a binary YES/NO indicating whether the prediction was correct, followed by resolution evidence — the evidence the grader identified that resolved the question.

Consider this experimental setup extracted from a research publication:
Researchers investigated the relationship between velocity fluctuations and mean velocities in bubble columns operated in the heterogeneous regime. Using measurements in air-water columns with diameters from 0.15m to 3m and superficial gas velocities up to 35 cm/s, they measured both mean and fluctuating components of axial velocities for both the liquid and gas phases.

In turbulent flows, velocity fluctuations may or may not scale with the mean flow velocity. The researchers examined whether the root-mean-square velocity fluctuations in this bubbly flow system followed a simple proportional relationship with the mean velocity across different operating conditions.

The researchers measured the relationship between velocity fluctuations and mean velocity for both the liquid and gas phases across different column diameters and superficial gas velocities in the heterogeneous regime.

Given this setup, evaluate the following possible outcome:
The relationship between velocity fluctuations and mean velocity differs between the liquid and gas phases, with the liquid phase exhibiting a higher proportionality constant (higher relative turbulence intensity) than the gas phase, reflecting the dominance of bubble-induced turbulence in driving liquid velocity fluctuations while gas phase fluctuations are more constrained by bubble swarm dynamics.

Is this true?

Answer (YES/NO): NO